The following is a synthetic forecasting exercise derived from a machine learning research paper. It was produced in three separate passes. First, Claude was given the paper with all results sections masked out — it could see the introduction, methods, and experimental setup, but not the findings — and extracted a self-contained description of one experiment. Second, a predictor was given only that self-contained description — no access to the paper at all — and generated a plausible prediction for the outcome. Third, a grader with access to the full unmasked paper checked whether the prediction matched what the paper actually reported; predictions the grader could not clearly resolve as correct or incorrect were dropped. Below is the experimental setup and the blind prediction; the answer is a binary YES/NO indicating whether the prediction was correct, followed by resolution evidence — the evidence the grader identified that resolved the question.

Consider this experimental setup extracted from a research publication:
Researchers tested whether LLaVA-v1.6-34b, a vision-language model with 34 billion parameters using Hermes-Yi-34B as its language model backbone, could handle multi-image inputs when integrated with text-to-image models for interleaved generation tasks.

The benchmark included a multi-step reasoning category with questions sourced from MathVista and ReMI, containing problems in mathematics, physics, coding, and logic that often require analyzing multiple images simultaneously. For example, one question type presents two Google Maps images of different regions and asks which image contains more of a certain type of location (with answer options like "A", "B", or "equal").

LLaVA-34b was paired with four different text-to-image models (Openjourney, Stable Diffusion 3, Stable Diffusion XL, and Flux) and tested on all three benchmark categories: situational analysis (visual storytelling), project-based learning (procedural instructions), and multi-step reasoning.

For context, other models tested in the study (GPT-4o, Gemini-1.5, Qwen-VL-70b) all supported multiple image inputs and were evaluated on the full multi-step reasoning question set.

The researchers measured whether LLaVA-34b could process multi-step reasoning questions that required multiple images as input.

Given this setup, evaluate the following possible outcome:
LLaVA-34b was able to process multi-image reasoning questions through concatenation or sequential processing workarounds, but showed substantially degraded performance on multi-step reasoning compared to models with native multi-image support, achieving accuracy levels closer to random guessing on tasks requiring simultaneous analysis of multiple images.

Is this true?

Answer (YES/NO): NO